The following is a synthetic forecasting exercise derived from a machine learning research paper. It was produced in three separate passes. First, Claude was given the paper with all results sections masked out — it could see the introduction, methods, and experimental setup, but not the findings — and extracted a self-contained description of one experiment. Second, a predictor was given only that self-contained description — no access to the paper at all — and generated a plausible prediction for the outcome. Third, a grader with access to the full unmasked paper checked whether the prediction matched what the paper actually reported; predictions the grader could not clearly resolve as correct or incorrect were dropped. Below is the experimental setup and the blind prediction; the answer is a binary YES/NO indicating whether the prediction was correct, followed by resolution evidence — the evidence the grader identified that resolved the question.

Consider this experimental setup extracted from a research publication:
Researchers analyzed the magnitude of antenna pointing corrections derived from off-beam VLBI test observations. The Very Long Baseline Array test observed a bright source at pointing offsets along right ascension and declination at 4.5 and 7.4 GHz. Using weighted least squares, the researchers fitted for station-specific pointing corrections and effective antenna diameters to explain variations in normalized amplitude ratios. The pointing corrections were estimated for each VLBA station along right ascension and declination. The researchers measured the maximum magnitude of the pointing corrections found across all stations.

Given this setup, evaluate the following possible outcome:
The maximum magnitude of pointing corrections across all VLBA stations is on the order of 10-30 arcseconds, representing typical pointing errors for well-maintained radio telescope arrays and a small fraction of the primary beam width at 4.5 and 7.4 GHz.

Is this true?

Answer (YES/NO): NO